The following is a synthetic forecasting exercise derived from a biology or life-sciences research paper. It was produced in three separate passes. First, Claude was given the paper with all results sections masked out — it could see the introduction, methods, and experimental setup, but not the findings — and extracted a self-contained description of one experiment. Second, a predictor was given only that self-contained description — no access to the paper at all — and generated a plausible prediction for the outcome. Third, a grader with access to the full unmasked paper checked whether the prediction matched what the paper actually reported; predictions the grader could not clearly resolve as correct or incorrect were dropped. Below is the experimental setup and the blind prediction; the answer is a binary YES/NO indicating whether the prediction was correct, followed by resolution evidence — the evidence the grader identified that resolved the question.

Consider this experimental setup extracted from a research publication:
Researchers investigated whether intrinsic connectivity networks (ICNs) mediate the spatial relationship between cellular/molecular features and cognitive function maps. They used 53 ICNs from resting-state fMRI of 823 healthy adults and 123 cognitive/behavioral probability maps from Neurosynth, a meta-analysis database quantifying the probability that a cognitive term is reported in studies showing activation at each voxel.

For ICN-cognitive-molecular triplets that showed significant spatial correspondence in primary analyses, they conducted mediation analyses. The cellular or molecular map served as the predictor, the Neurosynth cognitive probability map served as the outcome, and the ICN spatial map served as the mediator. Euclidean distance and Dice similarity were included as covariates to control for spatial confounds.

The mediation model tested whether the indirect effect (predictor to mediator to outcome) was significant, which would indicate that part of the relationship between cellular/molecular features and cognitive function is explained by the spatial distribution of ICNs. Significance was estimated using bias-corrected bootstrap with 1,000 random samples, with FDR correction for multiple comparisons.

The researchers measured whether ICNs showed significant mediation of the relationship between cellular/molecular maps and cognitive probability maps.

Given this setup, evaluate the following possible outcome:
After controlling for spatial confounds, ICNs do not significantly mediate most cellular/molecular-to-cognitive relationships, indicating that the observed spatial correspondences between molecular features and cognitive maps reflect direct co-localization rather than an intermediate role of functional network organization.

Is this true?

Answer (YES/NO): NO